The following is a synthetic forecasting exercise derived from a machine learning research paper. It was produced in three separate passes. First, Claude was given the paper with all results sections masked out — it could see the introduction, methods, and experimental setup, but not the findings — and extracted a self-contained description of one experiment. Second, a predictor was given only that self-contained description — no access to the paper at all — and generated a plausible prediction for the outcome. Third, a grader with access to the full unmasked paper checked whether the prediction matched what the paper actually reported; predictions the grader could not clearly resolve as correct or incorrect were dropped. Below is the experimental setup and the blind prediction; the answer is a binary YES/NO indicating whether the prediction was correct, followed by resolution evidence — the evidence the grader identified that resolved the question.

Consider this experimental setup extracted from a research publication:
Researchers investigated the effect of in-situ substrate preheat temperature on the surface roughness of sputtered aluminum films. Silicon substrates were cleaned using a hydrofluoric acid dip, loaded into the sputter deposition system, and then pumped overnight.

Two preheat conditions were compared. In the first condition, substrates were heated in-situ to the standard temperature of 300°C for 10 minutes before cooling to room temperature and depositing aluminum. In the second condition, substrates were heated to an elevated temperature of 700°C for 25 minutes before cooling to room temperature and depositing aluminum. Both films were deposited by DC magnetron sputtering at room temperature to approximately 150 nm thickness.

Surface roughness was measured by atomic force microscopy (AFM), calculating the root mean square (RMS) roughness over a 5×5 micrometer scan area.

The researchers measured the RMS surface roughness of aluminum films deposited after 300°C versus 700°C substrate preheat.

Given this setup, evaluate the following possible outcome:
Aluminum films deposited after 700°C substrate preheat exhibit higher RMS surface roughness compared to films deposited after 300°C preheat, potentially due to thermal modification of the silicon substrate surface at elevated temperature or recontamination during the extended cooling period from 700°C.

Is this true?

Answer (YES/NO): YES